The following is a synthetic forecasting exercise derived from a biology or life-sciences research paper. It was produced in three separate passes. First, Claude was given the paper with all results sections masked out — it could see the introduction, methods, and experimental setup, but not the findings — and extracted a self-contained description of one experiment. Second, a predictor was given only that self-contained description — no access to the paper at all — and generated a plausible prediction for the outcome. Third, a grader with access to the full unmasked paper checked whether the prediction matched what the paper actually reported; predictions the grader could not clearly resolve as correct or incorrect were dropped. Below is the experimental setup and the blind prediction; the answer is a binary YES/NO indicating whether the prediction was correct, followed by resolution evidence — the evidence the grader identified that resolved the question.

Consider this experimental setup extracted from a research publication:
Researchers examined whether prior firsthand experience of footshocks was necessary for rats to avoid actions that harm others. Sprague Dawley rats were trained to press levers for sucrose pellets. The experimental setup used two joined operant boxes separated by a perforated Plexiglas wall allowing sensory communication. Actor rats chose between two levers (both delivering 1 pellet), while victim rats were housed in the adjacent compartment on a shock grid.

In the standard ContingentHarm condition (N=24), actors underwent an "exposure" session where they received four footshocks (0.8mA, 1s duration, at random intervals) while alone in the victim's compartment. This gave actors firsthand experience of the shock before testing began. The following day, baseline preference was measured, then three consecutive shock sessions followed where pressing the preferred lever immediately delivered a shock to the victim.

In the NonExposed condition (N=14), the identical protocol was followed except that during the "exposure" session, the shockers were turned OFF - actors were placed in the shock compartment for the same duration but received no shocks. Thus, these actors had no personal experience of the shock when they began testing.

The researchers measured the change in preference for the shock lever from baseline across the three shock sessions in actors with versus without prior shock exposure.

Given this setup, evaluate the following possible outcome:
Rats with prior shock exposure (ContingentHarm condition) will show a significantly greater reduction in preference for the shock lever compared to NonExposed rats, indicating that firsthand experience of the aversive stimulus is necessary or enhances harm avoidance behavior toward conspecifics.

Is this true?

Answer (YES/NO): YES